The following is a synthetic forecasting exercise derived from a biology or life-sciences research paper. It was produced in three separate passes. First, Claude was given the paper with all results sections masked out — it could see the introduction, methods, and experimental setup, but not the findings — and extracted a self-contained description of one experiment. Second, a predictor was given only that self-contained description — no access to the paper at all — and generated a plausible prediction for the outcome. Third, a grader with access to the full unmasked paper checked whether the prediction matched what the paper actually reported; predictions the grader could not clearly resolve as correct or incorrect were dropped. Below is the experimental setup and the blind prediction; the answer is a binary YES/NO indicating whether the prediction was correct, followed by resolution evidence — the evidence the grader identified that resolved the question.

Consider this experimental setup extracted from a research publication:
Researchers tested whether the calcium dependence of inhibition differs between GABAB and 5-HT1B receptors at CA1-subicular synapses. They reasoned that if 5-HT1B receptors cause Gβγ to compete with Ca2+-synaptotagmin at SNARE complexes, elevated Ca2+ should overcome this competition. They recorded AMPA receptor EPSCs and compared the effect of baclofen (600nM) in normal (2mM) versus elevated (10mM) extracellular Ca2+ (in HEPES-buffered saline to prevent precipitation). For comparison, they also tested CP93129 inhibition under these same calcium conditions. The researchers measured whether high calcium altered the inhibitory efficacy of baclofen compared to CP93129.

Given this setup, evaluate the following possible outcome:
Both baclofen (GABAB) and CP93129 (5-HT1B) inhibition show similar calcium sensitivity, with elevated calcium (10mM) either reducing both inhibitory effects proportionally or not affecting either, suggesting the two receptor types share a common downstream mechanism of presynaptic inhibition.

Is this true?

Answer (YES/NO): NO